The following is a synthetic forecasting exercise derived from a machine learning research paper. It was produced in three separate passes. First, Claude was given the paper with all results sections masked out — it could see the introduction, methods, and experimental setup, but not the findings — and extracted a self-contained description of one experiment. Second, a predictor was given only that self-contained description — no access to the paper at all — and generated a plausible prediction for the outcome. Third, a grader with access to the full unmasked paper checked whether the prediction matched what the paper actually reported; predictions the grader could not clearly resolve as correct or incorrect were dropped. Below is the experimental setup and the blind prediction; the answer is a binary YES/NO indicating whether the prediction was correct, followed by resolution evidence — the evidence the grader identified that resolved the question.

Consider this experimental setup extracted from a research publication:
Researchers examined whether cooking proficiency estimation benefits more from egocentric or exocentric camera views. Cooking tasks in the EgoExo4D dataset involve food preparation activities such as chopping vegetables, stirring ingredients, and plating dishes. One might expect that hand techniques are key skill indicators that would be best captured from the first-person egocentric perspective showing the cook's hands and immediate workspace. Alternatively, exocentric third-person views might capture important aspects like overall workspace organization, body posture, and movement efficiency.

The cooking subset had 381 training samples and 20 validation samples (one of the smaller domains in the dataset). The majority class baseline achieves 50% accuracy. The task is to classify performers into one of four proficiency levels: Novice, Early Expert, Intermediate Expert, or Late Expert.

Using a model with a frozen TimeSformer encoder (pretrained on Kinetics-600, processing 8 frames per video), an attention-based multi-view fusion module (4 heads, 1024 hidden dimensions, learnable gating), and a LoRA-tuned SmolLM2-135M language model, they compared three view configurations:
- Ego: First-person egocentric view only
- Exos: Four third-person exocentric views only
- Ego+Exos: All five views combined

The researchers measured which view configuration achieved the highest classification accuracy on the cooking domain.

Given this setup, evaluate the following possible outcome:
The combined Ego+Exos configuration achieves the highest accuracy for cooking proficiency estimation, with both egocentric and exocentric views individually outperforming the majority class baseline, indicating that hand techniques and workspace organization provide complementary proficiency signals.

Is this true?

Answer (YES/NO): NO